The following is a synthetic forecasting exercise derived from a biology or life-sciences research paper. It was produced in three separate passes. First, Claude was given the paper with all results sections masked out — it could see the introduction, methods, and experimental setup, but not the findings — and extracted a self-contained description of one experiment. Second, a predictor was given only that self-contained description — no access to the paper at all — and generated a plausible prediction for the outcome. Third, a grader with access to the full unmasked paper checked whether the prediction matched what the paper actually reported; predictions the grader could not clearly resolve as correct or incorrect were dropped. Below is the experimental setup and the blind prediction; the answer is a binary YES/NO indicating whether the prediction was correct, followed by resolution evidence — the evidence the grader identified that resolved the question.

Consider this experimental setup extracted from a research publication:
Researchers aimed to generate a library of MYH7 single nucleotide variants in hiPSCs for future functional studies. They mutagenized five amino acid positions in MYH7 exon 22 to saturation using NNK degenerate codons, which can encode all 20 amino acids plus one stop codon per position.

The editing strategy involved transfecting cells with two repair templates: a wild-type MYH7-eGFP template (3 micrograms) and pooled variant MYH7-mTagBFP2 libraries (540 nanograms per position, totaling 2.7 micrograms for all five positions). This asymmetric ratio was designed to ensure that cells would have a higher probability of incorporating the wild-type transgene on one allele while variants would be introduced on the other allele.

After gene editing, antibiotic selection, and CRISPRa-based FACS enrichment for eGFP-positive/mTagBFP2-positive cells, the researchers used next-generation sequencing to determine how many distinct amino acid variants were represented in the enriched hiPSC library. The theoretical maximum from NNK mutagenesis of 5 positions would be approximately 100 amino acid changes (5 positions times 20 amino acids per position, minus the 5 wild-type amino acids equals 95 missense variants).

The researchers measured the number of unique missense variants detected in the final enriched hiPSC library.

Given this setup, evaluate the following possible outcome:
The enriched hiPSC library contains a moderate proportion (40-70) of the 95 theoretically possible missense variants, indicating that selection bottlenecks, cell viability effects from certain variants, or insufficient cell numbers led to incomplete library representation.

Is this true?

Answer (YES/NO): NO